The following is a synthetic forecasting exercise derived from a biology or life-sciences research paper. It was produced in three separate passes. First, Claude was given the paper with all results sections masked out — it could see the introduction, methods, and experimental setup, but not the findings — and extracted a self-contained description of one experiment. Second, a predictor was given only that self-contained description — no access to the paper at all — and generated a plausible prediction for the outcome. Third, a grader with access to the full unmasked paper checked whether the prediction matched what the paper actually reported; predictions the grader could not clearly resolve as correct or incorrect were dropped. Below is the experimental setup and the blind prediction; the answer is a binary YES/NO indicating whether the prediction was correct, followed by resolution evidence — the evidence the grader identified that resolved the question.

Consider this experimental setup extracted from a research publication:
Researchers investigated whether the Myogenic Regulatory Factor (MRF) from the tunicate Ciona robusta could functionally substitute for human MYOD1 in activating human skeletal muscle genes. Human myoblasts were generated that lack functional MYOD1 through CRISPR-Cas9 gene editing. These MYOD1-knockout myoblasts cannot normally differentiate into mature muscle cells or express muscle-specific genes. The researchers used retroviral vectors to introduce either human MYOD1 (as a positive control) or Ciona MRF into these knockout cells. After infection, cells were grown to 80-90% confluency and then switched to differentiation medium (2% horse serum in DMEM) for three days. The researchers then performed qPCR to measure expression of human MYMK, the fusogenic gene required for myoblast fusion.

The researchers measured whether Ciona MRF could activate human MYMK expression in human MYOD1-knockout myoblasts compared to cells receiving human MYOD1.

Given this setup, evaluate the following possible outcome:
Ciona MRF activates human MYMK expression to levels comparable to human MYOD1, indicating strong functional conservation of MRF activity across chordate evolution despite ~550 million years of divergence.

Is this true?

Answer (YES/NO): YES